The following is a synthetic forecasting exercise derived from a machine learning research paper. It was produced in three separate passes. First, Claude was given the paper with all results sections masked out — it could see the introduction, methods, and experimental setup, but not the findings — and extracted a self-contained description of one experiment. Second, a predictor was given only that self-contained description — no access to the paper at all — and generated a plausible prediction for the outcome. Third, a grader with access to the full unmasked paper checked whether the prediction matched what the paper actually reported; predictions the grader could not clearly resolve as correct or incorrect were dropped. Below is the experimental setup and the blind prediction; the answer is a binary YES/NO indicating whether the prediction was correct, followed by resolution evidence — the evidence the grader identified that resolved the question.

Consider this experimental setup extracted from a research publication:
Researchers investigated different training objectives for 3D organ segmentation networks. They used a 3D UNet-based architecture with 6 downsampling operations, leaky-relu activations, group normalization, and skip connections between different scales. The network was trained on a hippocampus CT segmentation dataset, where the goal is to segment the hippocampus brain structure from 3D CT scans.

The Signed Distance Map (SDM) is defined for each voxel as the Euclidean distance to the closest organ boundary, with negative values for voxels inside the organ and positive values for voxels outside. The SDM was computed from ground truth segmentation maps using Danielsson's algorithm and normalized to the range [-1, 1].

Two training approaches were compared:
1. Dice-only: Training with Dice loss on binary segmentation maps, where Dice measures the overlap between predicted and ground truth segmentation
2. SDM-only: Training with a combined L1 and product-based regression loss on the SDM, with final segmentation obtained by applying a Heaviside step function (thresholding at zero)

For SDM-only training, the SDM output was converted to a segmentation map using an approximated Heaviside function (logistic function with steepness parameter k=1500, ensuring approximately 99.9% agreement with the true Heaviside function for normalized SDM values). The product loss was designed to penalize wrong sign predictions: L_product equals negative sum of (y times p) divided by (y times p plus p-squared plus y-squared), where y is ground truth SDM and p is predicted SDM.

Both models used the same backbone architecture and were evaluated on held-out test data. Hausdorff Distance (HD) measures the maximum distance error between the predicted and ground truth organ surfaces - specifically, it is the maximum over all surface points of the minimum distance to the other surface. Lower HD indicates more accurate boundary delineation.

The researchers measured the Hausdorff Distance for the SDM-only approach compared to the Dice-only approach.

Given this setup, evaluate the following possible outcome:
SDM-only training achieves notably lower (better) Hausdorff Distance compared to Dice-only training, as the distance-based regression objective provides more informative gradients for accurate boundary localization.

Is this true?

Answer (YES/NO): YES